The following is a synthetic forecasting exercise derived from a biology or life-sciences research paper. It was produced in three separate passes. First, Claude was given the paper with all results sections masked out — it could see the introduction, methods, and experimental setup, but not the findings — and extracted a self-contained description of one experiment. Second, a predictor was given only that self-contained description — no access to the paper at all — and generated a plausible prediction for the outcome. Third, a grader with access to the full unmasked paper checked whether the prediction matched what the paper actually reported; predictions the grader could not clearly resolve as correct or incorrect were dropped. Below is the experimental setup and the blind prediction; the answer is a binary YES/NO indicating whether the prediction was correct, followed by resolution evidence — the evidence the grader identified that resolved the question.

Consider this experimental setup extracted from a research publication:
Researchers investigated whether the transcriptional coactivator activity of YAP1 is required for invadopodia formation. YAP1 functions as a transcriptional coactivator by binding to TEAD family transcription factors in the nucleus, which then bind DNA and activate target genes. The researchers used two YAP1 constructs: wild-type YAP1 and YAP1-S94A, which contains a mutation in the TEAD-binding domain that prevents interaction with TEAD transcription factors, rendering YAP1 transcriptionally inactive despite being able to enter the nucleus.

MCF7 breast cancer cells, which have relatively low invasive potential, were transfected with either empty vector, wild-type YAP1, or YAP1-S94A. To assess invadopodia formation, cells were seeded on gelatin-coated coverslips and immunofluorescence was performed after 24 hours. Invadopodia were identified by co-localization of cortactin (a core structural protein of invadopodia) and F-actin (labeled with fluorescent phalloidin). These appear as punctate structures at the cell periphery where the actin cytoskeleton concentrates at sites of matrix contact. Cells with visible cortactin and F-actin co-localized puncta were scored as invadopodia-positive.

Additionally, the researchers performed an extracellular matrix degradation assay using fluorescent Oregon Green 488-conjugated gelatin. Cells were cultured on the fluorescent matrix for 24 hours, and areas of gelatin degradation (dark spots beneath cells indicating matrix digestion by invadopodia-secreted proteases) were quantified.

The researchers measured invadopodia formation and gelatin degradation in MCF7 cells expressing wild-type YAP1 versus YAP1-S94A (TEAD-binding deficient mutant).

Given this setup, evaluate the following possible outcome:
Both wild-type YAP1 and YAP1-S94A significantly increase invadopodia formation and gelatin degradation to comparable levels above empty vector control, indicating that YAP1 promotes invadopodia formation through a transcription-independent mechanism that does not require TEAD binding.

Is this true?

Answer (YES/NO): NO